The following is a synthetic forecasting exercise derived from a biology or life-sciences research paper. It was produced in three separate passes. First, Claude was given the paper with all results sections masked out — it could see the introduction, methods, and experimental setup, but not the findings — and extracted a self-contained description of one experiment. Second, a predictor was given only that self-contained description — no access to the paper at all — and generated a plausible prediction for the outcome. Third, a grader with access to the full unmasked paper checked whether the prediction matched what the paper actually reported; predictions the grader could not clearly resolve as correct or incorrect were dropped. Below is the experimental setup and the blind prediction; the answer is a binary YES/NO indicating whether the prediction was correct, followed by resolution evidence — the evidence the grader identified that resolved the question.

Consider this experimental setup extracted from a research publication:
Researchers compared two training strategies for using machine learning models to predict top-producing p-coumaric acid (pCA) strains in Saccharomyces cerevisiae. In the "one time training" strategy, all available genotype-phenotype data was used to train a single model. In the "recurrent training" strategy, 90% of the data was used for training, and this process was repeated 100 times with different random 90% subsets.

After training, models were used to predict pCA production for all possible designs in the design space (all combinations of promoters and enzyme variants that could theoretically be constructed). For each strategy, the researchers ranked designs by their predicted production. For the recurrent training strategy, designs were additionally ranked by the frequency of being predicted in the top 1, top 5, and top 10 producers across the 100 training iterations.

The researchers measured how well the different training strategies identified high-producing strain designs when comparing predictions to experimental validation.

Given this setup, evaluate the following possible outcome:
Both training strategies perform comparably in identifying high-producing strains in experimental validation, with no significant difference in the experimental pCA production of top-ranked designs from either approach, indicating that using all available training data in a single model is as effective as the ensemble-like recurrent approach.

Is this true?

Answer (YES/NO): YES